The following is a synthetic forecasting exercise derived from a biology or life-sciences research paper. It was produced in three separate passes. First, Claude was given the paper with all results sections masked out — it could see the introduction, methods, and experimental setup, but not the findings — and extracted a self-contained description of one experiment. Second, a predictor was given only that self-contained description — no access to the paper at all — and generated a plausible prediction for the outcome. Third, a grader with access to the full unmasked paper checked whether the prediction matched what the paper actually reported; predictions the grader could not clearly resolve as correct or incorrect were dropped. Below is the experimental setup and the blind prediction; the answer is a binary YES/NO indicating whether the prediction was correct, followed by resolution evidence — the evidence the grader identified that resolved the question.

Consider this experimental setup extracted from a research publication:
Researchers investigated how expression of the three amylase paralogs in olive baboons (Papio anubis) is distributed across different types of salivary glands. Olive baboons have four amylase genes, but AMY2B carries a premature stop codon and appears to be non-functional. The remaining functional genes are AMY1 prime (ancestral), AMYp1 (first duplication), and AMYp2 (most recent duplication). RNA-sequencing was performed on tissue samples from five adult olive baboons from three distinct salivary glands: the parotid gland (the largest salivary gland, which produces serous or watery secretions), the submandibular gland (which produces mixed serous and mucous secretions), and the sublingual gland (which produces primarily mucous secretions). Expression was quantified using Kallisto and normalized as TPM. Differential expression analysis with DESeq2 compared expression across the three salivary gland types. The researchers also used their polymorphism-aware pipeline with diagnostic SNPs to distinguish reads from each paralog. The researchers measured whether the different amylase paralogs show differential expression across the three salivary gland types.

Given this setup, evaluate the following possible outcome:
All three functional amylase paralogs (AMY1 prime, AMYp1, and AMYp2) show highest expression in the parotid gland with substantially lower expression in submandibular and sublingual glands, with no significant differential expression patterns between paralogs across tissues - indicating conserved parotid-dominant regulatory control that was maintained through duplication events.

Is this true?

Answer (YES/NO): NO